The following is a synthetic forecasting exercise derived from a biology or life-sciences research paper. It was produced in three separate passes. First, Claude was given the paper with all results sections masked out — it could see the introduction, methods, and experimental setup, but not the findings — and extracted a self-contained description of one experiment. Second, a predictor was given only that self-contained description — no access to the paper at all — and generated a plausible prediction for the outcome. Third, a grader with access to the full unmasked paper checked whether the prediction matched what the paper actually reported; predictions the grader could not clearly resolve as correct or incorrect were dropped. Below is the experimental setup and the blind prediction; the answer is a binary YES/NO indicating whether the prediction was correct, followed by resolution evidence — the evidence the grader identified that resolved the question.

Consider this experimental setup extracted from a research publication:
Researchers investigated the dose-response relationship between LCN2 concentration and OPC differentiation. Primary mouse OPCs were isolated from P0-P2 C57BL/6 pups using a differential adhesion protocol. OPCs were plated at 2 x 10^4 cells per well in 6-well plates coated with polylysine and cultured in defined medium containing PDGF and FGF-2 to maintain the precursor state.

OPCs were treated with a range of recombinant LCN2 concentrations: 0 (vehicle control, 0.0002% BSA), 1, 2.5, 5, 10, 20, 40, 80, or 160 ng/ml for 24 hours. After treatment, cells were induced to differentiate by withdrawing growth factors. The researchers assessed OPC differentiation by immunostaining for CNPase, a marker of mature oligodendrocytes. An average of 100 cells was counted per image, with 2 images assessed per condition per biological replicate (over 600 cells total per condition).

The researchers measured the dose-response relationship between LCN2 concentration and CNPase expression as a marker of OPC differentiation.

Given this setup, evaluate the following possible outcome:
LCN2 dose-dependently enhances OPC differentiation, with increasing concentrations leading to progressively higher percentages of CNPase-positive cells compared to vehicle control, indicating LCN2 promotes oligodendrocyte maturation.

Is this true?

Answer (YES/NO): NO